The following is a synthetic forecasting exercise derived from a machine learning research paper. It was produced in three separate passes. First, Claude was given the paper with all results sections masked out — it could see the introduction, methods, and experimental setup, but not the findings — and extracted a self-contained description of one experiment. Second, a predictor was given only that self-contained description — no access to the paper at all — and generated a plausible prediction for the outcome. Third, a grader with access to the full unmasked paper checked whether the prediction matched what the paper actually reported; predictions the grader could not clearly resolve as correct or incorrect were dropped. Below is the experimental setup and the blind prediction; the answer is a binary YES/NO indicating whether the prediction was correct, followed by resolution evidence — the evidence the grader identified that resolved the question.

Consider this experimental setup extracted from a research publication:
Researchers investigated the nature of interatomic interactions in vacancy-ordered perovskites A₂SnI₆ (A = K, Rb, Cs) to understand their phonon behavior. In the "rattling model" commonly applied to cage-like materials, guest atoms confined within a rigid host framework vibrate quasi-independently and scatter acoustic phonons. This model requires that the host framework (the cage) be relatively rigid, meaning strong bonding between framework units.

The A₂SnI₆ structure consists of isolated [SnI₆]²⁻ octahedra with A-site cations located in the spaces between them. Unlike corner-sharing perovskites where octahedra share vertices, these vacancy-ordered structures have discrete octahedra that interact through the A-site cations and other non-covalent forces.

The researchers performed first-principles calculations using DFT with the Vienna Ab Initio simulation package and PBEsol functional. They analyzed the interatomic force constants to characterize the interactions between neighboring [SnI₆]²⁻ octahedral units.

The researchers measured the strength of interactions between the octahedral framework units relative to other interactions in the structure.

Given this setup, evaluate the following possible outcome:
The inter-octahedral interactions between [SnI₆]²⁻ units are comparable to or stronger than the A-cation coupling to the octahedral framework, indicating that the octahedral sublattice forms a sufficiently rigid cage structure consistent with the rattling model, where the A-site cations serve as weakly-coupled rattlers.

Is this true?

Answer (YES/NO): NO